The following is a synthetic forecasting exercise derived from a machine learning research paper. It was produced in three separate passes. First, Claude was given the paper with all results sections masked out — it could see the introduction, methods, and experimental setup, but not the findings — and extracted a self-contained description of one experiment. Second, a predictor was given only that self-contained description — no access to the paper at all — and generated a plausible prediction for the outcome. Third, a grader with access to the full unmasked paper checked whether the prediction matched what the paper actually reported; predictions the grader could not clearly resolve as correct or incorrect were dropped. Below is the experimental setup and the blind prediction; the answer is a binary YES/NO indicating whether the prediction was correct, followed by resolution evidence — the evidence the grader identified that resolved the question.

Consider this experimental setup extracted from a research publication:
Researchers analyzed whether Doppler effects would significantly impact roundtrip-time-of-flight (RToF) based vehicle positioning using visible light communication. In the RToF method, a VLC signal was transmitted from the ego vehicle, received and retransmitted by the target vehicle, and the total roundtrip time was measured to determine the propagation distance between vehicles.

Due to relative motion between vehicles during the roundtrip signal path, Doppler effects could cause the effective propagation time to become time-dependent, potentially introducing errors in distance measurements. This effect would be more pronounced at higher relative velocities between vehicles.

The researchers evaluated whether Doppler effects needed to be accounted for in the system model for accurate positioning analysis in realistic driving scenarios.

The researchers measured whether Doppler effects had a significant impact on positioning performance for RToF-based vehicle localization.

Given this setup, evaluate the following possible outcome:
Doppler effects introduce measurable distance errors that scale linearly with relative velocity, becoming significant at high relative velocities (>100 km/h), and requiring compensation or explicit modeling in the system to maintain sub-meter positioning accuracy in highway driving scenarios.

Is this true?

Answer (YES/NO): NO